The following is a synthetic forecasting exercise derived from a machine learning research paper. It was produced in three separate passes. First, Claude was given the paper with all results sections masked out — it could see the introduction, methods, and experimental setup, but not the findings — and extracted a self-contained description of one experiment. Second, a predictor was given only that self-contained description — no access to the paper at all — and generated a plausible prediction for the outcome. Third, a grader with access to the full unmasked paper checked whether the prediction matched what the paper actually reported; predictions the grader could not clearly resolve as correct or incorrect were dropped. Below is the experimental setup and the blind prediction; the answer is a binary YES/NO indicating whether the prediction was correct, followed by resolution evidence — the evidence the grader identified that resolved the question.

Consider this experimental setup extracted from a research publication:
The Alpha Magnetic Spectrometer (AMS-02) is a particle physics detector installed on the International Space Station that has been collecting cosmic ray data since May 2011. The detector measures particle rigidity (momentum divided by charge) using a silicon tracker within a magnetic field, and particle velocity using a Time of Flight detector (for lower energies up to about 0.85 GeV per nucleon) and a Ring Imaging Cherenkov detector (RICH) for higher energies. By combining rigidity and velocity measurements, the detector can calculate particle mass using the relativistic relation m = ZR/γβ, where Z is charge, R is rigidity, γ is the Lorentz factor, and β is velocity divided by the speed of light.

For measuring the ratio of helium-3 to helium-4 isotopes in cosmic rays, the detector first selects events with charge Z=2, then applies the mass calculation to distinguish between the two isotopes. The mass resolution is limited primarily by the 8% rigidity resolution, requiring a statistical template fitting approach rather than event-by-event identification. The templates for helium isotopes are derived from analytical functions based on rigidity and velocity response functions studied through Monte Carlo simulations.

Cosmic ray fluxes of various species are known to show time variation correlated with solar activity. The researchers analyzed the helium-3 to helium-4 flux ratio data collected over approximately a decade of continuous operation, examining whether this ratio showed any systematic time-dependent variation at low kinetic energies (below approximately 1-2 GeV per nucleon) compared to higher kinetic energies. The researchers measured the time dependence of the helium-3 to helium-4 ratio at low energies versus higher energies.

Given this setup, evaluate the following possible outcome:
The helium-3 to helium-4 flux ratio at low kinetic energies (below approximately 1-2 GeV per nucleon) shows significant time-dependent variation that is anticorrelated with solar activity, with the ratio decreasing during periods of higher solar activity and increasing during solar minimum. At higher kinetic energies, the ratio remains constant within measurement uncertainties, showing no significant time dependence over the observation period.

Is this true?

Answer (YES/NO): NO